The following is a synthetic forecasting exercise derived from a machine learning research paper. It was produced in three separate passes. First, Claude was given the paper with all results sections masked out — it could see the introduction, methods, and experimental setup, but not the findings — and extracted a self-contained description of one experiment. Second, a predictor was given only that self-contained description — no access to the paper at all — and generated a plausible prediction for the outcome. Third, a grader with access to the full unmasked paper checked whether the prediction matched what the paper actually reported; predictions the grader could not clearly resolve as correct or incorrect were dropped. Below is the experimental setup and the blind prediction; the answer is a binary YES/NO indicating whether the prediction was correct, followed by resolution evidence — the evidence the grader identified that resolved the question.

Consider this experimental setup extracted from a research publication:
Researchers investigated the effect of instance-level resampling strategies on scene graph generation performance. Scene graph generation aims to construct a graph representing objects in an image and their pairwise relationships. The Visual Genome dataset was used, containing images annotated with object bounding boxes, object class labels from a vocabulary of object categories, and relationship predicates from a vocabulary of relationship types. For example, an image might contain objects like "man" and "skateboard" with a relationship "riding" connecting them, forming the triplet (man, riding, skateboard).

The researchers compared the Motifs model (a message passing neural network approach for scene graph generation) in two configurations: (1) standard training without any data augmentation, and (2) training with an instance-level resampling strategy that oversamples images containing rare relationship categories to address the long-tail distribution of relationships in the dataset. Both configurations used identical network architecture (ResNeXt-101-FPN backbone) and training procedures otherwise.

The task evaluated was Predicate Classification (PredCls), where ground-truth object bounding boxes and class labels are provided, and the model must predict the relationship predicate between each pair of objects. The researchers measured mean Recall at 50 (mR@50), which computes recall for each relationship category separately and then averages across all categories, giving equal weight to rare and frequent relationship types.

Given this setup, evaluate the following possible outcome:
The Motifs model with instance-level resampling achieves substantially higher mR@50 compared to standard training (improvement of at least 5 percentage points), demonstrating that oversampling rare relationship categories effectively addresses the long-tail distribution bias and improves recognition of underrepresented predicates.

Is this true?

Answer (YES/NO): NO